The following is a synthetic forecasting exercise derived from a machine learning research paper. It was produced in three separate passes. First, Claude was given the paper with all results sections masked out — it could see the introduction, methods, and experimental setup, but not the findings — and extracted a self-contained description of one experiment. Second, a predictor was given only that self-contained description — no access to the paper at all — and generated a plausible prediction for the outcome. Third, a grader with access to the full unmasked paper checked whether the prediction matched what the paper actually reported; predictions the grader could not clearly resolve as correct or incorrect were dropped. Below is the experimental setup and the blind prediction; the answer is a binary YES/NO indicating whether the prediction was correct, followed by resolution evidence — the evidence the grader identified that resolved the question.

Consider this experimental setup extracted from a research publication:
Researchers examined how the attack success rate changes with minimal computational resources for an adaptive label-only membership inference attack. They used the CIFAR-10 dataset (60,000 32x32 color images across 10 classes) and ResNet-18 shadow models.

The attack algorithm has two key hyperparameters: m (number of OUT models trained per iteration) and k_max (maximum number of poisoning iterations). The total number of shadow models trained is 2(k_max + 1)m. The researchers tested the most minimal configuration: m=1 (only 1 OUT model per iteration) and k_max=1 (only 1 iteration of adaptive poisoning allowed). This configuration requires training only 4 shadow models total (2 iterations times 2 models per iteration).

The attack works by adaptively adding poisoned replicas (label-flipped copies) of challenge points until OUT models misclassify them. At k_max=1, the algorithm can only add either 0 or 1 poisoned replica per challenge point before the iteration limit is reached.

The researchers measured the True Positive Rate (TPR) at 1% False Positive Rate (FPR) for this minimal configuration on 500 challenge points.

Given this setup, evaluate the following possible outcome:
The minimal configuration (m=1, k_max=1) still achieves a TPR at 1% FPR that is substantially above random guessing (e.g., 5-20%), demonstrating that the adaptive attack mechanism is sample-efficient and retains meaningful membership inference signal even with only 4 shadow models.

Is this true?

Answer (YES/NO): NO